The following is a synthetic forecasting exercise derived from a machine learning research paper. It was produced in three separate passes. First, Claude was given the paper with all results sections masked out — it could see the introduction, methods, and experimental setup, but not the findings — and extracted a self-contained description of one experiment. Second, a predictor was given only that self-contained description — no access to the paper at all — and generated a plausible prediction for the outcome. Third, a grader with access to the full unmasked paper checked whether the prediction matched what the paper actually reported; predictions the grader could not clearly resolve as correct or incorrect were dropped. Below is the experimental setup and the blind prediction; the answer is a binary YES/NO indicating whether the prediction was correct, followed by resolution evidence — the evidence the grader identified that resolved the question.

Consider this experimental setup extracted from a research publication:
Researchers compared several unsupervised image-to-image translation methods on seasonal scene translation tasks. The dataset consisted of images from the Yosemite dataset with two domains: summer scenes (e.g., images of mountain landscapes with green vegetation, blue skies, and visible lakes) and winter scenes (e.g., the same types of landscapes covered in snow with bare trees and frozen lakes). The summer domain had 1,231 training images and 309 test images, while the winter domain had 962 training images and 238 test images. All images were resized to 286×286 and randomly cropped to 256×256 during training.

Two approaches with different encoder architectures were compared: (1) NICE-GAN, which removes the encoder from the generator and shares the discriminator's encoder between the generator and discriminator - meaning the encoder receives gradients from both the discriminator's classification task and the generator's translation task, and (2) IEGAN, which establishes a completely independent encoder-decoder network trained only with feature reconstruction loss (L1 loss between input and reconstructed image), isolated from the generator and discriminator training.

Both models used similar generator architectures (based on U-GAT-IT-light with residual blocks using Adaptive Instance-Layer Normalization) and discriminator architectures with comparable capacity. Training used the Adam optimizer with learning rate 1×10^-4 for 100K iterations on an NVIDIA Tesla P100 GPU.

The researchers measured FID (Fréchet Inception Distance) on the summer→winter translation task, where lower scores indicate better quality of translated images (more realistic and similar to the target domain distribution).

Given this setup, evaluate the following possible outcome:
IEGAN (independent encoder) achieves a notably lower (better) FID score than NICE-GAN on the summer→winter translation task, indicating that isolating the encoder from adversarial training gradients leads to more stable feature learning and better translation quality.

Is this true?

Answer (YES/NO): NO